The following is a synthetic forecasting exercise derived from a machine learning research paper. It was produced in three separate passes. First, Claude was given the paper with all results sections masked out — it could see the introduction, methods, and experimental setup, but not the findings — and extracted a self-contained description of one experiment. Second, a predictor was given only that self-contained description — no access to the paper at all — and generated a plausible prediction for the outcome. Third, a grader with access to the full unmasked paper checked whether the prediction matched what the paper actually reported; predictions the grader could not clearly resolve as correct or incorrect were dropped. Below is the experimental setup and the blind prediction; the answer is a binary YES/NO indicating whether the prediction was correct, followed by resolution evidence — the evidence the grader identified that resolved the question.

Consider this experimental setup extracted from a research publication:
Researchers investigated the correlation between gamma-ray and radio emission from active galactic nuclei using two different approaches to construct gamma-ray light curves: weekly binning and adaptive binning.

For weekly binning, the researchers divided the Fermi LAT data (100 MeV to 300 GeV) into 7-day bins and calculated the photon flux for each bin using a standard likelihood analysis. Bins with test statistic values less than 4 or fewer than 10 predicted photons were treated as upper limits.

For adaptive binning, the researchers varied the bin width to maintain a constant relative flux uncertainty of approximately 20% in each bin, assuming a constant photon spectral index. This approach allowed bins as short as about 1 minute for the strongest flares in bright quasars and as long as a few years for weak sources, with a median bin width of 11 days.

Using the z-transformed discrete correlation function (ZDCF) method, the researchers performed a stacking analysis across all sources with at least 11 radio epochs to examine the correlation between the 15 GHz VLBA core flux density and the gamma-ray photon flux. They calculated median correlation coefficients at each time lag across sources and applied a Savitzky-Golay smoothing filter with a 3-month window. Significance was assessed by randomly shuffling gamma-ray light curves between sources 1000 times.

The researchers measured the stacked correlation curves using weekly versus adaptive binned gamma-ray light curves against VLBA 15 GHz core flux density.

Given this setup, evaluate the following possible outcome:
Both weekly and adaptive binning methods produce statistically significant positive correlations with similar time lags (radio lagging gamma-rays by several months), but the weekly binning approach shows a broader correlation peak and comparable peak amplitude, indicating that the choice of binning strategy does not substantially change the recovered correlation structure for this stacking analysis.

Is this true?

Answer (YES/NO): NO